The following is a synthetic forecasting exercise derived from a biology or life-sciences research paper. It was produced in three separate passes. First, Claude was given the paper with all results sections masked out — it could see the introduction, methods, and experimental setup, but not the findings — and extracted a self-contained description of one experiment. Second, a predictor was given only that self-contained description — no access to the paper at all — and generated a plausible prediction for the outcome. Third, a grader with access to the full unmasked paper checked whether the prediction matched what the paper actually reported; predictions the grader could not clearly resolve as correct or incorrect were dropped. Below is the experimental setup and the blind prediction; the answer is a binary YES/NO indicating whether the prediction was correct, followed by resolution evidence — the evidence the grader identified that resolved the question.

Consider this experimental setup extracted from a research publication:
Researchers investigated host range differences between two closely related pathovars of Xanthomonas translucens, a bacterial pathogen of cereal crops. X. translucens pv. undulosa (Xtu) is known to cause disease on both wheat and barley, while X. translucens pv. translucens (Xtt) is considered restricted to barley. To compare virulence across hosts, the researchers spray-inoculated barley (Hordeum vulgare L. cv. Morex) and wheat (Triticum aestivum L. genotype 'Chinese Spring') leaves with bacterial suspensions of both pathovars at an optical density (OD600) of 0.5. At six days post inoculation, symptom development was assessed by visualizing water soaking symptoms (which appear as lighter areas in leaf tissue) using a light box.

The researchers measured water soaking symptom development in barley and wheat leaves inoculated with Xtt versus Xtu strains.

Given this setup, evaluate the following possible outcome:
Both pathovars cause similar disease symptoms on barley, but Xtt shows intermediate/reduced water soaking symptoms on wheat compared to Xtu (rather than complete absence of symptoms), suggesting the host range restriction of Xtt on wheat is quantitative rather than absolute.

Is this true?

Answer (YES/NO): NO